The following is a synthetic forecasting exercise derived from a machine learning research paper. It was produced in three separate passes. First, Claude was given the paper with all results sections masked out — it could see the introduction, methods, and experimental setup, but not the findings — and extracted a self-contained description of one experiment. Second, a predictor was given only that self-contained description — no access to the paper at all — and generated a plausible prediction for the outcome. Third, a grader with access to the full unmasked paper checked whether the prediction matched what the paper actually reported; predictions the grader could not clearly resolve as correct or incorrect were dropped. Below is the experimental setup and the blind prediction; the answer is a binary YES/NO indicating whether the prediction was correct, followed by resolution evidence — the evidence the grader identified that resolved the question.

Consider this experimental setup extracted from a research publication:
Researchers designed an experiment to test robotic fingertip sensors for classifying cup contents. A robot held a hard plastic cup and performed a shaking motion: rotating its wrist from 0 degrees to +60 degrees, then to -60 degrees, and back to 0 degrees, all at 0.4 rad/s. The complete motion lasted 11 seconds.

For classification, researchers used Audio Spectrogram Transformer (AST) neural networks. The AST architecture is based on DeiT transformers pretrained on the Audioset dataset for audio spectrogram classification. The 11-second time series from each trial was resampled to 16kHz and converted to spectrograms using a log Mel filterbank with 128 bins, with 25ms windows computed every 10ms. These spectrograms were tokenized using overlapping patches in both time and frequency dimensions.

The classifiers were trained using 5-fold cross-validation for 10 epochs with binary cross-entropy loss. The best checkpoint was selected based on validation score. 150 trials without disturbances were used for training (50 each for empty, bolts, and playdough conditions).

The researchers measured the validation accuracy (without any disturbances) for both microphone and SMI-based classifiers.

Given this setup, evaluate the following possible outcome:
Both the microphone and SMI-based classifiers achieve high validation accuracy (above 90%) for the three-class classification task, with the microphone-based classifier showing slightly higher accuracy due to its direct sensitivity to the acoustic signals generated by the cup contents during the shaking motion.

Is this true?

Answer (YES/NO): NO